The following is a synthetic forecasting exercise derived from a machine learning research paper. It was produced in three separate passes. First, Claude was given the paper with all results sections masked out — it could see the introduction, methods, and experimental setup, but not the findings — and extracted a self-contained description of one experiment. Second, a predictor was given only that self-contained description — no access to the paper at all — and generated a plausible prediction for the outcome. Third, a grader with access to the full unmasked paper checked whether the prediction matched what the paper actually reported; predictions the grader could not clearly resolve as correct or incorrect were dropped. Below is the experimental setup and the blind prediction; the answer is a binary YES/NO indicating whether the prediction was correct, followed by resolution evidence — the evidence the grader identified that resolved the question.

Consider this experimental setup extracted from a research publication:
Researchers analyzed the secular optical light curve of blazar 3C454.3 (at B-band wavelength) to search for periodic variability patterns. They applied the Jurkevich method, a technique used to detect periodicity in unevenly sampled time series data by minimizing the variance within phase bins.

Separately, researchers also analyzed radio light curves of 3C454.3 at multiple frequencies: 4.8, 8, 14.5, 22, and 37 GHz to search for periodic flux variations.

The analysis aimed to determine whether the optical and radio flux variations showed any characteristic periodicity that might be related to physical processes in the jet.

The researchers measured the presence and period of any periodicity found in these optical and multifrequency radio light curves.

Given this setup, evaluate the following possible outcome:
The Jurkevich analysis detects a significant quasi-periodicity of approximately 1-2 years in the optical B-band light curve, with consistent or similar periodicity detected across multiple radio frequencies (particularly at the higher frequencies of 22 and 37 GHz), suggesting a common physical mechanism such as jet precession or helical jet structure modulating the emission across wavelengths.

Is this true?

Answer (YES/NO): NO